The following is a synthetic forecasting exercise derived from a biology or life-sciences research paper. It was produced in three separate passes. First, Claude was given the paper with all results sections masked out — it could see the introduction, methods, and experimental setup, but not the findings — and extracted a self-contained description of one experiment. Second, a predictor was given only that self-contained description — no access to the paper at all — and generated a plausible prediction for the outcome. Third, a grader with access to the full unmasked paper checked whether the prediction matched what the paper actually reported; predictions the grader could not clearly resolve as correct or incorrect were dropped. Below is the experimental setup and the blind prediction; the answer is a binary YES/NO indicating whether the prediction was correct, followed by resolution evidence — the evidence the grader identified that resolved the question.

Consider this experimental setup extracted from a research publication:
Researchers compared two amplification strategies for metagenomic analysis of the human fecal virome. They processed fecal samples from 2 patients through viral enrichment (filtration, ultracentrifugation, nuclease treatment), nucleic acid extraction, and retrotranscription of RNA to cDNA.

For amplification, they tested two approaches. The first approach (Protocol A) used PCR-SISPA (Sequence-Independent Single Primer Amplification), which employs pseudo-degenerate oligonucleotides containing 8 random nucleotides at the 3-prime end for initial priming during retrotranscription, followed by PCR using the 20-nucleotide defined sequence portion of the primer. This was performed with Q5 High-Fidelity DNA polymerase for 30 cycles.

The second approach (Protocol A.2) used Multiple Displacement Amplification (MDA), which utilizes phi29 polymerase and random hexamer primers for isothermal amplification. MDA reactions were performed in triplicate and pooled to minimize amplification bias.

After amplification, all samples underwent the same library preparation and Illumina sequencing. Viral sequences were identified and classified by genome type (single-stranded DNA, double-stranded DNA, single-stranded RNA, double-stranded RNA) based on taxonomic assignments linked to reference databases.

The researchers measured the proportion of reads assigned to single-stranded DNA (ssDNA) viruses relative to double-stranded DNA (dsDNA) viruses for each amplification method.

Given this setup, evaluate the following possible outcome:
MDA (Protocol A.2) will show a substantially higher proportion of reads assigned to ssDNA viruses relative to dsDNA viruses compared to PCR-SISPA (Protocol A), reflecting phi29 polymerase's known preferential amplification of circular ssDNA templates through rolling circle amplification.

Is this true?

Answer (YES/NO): NO